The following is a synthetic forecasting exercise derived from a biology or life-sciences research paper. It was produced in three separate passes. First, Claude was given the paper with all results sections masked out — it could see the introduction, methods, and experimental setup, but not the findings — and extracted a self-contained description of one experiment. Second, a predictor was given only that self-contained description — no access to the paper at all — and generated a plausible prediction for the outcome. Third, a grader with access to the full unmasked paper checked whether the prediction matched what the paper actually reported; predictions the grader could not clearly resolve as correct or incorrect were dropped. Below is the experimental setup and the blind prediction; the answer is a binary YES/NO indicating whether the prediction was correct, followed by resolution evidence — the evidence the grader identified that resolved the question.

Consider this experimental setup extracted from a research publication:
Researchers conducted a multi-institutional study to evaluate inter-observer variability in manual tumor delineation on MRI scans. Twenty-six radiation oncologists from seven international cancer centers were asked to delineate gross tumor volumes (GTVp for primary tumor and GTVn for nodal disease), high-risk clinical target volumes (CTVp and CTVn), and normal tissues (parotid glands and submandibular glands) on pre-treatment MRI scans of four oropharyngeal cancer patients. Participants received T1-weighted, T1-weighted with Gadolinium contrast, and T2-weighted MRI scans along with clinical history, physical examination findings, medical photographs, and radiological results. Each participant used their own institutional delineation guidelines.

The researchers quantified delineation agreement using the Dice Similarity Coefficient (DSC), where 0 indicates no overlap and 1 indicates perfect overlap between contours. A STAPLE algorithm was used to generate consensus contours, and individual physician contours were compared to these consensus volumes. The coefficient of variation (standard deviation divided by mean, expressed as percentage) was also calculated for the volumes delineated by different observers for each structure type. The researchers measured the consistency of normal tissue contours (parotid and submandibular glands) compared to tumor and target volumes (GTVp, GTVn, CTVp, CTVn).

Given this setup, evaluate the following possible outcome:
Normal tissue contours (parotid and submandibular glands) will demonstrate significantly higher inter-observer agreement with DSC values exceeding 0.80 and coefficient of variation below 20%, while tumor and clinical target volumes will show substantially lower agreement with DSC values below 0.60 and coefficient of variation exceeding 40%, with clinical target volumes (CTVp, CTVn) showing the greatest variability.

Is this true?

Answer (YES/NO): NO